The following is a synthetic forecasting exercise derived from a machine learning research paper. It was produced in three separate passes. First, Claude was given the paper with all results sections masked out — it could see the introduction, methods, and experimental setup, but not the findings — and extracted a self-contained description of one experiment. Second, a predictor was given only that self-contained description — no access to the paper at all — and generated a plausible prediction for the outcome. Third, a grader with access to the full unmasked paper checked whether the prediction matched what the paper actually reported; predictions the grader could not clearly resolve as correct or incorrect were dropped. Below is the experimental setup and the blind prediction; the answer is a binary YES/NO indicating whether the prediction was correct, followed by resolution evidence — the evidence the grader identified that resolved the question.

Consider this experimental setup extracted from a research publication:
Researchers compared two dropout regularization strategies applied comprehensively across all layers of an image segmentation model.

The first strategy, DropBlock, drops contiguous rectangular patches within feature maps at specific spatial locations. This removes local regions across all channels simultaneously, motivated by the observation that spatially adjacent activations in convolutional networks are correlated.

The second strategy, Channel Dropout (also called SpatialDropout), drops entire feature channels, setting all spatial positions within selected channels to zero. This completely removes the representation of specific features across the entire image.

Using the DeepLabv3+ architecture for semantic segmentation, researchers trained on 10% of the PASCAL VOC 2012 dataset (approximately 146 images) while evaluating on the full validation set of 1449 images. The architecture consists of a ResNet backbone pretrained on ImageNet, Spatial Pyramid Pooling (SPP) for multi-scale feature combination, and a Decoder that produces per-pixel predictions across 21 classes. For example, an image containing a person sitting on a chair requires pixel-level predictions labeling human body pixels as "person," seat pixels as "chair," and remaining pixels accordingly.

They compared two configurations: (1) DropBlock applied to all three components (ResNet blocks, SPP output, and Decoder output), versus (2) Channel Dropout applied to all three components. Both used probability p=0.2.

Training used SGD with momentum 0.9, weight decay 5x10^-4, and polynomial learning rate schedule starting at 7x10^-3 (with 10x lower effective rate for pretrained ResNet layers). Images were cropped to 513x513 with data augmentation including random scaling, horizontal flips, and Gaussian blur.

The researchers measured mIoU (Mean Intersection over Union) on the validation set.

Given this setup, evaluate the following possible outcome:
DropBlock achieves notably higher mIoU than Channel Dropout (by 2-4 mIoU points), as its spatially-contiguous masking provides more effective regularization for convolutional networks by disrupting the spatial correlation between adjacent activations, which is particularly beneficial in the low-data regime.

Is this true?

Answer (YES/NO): NO